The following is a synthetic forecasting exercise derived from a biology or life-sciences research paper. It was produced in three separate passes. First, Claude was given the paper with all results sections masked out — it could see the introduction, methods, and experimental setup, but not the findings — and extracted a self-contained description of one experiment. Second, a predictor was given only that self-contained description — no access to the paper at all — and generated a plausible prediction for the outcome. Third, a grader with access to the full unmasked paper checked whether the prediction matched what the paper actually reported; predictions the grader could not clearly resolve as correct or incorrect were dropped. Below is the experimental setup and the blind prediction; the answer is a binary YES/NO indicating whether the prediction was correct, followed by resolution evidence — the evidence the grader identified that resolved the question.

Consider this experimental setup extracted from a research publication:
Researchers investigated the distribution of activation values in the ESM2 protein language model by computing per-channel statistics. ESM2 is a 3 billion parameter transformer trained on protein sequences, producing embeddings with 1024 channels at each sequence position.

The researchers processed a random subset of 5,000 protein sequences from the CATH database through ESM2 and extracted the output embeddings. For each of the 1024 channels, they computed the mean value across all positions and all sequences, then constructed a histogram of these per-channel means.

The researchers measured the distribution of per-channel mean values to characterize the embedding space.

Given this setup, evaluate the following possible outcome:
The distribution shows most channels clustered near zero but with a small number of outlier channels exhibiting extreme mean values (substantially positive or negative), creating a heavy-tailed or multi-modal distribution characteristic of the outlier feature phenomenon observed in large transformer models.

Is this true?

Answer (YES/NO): YES